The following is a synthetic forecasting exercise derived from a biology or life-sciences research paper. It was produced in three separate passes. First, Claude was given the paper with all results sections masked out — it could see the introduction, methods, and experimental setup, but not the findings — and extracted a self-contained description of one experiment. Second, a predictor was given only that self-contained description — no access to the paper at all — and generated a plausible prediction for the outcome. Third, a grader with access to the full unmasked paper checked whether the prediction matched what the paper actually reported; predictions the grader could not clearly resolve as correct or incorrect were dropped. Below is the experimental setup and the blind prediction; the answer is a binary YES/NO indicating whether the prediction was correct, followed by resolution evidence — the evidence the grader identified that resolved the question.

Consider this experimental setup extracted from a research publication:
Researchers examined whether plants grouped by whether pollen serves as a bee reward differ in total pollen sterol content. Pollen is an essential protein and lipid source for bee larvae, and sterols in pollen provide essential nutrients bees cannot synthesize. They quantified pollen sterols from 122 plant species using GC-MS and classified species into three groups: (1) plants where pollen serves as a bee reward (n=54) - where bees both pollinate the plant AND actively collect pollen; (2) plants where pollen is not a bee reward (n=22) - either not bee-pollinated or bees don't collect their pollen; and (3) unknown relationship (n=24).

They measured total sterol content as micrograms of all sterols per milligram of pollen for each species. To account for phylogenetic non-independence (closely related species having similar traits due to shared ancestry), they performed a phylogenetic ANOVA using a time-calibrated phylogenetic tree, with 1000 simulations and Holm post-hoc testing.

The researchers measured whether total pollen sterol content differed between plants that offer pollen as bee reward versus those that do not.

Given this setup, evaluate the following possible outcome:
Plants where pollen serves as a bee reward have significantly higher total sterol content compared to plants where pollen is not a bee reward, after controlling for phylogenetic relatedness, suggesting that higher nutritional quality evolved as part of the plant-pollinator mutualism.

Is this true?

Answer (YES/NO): NO